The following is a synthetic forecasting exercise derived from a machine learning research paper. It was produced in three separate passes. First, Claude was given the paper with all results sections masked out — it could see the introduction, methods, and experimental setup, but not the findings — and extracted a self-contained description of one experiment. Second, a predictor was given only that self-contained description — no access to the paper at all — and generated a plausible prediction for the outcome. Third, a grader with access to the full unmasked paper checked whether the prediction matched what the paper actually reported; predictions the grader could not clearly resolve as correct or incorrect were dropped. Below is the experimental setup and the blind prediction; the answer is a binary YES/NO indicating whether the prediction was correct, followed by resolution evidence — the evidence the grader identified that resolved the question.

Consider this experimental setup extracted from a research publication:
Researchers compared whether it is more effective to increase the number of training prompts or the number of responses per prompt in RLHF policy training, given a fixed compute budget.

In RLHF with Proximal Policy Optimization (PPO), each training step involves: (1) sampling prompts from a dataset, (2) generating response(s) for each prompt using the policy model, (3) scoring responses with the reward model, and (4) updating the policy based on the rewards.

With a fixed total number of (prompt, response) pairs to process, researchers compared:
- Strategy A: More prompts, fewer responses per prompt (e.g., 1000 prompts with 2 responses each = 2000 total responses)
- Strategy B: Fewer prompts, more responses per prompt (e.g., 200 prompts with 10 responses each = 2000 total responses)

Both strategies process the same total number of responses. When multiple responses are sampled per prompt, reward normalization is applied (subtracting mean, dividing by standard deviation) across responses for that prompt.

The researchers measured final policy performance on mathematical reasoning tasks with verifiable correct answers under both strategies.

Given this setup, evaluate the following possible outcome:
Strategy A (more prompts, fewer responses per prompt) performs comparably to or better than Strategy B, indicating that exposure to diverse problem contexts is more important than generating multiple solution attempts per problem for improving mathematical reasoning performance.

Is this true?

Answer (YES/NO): YES